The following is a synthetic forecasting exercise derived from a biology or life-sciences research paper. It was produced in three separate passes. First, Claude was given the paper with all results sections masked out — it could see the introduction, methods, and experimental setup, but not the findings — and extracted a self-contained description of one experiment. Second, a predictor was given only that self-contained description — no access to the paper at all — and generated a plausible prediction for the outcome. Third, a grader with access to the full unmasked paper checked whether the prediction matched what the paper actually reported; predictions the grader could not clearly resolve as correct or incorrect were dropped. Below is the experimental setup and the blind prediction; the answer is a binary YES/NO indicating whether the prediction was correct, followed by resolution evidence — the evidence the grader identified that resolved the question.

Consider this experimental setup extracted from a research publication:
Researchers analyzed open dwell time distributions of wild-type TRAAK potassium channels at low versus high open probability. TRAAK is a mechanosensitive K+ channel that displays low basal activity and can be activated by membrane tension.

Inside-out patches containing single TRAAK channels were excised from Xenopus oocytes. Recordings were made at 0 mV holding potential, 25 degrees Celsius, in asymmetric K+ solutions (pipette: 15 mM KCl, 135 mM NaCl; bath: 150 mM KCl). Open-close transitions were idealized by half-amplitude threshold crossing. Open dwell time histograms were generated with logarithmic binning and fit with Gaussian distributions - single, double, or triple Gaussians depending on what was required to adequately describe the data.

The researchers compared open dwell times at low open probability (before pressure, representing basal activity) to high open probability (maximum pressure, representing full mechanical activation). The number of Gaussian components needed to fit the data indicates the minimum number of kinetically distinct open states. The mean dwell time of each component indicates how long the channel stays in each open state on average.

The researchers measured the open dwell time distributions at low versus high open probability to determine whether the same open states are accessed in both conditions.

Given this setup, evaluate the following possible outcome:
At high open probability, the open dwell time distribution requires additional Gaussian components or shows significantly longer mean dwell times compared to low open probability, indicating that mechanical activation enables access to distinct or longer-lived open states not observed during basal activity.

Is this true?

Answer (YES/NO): YES